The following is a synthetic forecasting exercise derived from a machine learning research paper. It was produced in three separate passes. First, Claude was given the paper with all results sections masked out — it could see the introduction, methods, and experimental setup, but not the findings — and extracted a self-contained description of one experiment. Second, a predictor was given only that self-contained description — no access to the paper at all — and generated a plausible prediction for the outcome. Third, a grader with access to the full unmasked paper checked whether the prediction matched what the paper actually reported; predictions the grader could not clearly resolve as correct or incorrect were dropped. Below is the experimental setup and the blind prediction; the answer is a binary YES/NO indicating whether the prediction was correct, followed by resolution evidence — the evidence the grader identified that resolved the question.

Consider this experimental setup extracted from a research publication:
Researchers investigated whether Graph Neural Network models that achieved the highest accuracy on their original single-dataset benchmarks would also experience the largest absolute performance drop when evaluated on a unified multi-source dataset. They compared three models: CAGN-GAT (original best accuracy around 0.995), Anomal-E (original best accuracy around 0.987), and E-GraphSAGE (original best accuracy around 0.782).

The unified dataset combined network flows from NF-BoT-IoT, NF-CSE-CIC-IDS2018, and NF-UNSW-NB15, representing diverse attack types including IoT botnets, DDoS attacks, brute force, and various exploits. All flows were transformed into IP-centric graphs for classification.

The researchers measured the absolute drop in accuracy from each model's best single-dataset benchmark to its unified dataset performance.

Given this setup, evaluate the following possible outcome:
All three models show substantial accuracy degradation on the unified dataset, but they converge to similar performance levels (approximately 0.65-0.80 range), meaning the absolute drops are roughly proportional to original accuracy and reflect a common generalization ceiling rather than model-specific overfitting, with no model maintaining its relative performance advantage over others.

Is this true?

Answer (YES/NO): NO